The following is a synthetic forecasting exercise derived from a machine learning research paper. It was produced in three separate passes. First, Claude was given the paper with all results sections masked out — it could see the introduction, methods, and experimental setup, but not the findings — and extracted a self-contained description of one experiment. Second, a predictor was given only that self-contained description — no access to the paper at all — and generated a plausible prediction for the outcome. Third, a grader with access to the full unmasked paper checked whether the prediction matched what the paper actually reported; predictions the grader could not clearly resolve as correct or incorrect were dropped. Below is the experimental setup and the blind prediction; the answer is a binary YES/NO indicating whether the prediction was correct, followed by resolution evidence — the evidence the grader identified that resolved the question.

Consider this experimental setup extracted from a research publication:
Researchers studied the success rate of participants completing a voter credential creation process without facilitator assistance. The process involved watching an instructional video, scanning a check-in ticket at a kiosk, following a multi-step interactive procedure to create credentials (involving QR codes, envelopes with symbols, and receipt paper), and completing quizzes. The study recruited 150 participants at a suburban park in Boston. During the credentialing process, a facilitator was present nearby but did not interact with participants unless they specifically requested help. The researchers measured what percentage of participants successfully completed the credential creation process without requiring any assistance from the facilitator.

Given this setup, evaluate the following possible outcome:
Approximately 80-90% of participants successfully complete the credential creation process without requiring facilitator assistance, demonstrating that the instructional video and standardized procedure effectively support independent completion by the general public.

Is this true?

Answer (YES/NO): NO